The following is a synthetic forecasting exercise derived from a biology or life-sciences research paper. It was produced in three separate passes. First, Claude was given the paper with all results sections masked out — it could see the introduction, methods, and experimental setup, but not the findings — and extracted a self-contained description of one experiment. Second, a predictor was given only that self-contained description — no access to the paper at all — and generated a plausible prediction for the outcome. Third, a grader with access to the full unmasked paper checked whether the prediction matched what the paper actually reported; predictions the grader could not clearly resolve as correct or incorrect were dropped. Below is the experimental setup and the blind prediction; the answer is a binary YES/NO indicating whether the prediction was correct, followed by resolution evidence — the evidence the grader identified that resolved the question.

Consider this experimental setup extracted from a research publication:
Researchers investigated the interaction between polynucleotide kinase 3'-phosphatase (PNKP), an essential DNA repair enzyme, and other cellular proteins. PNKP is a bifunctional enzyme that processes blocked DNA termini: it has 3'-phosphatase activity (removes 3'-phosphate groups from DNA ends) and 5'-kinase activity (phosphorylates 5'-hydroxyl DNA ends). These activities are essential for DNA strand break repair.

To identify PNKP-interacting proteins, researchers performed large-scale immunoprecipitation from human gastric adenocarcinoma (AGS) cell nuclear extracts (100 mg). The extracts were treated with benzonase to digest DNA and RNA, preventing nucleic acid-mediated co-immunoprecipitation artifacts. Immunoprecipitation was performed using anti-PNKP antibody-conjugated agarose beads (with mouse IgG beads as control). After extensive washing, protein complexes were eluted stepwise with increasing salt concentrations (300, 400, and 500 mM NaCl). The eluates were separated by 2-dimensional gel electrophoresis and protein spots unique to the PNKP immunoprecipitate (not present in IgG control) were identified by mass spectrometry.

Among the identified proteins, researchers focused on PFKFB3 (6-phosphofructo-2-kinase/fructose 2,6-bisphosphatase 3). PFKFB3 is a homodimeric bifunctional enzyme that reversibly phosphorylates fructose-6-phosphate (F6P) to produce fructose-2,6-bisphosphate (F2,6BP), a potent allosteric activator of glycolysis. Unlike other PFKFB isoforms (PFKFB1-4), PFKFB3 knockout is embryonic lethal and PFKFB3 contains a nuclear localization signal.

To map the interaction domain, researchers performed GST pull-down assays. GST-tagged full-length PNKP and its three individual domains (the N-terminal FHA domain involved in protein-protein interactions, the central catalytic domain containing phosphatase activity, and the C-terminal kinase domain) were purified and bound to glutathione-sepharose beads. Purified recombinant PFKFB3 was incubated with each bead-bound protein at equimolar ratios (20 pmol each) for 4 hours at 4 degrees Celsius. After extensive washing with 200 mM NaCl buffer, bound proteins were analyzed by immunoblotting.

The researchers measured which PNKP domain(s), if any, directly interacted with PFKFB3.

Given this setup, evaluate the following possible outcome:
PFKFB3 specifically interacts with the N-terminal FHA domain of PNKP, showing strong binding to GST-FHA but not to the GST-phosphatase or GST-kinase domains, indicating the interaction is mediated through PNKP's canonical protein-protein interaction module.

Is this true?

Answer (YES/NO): YES